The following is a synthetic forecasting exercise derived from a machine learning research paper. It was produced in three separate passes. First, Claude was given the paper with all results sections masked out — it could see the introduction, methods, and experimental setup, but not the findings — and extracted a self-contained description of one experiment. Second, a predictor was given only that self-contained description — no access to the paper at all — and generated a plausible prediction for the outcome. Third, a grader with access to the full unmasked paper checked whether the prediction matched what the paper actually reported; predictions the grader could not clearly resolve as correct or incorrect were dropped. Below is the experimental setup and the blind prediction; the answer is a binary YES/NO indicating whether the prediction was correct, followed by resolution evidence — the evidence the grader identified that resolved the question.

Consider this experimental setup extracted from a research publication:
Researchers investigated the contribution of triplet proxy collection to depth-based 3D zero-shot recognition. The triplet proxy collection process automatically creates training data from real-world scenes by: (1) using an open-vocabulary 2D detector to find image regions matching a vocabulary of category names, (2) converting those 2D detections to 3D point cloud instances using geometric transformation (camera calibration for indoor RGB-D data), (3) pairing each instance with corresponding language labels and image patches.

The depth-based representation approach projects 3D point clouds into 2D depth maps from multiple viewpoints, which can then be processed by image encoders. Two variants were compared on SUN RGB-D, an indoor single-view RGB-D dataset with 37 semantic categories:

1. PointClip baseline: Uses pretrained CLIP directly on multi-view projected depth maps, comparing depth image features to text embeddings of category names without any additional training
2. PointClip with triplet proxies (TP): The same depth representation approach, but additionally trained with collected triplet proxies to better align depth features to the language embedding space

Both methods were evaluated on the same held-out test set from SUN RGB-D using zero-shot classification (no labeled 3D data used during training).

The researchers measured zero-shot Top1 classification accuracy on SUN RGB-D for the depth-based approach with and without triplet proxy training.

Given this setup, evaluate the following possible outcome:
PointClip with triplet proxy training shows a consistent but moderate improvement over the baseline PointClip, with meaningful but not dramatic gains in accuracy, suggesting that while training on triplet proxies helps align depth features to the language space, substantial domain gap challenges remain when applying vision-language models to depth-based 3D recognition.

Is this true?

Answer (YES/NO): NO